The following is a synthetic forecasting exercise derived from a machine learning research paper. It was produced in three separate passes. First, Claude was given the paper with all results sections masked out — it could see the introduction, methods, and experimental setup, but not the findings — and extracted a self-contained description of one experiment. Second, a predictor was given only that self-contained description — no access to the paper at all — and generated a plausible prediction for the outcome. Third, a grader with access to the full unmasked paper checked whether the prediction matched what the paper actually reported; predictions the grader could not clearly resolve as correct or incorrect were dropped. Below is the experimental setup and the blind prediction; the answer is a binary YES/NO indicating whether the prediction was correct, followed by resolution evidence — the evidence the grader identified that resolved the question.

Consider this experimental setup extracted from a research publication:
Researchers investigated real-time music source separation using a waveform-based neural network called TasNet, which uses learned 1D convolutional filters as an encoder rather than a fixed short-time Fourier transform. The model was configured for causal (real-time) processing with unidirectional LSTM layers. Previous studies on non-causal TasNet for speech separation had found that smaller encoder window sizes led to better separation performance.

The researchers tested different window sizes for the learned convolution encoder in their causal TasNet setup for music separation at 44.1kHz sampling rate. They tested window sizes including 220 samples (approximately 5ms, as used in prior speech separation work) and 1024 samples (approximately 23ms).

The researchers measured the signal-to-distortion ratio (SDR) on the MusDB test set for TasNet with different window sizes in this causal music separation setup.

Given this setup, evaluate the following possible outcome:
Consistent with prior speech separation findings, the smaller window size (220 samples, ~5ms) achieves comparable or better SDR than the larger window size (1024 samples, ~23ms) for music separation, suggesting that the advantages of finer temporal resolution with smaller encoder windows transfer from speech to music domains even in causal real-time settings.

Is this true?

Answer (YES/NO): NO